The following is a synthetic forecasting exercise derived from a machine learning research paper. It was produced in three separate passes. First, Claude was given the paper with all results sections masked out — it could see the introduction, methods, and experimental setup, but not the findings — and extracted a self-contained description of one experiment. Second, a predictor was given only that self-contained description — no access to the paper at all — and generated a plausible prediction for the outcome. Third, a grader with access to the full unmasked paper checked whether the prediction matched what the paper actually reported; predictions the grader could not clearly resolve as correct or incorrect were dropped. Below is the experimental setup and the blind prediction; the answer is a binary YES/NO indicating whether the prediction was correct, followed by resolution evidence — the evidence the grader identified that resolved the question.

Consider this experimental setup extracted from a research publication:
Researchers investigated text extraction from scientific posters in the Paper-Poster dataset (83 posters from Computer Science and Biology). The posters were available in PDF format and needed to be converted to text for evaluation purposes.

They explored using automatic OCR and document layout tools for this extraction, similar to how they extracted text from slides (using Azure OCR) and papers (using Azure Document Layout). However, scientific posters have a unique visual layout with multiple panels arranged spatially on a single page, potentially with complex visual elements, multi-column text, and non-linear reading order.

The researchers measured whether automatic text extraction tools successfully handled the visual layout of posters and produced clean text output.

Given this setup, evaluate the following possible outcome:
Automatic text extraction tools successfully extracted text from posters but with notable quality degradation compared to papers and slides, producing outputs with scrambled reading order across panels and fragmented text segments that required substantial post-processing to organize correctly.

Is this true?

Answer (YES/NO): NO